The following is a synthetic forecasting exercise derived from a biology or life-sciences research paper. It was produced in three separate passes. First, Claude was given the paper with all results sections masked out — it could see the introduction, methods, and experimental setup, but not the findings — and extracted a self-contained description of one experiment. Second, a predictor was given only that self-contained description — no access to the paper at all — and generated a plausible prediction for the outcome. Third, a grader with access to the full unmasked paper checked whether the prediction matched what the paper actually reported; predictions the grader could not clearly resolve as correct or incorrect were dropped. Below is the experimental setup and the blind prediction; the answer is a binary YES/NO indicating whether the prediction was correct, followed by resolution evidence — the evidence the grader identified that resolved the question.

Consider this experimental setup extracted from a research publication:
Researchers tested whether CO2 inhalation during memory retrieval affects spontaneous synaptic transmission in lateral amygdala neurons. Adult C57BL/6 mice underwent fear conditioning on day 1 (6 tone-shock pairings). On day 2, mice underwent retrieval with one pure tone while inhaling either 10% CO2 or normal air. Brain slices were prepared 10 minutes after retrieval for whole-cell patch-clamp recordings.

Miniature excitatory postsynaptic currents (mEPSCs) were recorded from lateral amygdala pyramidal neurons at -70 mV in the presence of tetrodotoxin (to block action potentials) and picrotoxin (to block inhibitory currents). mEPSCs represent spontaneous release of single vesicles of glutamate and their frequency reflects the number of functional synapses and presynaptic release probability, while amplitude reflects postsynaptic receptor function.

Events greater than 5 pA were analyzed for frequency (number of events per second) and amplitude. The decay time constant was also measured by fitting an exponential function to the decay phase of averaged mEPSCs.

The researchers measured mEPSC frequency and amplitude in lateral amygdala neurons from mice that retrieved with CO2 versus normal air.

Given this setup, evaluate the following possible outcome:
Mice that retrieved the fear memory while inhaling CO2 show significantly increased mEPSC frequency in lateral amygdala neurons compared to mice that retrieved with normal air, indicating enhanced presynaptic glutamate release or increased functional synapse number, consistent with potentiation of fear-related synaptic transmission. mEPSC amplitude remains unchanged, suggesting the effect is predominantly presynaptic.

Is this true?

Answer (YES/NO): NO